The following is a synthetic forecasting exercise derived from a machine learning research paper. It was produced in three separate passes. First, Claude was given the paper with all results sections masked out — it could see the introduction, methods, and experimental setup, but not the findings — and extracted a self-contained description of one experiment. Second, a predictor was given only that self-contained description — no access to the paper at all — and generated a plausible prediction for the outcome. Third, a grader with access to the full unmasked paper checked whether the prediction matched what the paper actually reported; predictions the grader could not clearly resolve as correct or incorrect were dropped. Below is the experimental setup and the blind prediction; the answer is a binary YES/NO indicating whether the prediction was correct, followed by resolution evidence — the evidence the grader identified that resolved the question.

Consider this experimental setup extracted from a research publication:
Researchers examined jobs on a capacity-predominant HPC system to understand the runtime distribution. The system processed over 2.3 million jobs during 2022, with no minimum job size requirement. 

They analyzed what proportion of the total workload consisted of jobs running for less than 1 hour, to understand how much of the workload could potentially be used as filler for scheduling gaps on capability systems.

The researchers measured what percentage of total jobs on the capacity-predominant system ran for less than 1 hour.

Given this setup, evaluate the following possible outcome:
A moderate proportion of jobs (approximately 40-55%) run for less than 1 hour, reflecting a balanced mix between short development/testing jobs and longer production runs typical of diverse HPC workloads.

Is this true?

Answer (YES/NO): NO